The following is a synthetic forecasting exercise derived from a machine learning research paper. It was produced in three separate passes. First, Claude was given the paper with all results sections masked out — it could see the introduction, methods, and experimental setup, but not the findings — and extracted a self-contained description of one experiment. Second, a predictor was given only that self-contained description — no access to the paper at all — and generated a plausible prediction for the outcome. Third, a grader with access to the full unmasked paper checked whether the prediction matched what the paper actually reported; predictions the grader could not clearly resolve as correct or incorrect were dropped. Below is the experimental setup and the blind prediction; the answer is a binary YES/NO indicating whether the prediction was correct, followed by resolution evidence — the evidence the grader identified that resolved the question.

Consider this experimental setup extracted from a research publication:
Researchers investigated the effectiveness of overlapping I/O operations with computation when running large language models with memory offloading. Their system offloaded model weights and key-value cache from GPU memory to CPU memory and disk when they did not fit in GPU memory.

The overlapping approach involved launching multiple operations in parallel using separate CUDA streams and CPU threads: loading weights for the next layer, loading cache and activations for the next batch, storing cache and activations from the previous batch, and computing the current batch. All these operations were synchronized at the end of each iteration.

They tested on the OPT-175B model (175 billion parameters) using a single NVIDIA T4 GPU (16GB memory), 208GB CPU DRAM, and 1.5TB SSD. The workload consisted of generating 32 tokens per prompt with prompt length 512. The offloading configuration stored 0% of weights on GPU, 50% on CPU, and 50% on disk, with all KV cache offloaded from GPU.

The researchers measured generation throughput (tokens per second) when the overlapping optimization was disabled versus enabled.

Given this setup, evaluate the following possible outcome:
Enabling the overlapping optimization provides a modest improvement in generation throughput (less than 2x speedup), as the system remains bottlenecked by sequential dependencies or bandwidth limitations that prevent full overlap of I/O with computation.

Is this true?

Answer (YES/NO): YES